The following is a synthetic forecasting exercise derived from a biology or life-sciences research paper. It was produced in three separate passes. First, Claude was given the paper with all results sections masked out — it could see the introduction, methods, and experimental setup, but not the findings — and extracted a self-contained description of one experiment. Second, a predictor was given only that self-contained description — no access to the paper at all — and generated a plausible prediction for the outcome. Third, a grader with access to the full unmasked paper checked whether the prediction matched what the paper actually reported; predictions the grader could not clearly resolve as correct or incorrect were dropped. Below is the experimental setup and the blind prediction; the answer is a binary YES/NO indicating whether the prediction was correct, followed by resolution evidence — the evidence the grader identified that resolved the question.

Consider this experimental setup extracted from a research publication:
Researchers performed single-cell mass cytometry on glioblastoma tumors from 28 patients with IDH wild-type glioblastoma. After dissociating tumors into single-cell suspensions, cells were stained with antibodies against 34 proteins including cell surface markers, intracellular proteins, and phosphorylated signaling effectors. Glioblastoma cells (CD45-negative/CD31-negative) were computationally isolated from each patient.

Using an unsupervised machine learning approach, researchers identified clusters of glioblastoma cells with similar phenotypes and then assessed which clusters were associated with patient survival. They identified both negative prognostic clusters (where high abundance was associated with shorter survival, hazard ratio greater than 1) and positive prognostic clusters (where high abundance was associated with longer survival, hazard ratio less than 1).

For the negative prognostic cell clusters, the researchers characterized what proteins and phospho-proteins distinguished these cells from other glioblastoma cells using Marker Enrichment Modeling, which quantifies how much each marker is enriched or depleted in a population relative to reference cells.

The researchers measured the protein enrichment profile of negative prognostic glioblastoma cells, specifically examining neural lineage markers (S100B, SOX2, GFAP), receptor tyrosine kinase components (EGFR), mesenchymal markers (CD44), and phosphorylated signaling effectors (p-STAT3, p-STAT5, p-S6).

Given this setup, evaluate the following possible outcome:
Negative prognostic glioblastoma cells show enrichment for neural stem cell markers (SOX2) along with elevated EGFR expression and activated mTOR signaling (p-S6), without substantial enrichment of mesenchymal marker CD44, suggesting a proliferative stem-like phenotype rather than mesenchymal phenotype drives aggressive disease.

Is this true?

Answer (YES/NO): NO